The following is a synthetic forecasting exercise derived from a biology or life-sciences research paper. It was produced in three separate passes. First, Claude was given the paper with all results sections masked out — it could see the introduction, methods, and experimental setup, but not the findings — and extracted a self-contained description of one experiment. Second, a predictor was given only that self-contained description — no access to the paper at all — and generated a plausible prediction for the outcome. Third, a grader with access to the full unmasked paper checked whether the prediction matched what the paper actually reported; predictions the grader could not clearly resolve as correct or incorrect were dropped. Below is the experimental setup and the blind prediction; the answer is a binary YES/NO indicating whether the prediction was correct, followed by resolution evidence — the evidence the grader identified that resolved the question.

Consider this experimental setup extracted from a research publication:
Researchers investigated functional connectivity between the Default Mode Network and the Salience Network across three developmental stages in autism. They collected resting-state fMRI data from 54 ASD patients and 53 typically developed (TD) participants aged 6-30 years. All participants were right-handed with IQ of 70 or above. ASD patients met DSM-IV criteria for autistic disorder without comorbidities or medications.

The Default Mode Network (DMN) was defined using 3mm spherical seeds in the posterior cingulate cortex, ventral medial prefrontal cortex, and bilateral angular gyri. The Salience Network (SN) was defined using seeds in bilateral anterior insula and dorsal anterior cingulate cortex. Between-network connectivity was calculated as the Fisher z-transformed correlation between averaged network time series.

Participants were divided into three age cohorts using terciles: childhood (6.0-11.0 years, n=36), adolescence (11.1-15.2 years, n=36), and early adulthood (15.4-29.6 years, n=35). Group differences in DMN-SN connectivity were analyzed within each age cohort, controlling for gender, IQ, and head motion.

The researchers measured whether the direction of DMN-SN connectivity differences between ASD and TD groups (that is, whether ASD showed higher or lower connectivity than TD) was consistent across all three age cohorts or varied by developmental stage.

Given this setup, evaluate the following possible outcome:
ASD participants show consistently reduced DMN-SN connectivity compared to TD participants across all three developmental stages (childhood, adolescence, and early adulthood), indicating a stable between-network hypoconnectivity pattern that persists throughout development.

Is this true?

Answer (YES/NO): NO